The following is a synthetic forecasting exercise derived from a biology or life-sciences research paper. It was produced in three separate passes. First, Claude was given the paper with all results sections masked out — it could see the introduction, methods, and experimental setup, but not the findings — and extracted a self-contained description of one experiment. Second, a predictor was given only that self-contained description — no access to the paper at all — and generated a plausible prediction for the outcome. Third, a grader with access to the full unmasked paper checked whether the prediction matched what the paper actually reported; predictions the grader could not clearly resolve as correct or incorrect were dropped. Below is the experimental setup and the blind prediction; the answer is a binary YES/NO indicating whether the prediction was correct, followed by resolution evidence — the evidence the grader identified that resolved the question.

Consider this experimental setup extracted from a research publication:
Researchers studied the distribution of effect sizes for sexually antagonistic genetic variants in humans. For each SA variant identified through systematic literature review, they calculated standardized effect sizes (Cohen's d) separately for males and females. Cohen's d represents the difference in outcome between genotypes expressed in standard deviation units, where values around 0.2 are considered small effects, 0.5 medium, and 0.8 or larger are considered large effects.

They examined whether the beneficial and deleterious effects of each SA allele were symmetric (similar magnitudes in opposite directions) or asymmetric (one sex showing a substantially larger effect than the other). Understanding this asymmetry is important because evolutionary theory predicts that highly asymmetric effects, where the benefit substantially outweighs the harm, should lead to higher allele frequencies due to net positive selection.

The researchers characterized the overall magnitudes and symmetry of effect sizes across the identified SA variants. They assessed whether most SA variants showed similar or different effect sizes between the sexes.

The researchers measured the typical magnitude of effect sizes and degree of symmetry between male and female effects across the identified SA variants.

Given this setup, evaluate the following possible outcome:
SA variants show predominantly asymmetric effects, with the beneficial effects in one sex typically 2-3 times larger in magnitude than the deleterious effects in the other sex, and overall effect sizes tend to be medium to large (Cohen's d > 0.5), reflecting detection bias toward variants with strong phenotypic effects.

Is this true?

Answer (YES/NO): NO